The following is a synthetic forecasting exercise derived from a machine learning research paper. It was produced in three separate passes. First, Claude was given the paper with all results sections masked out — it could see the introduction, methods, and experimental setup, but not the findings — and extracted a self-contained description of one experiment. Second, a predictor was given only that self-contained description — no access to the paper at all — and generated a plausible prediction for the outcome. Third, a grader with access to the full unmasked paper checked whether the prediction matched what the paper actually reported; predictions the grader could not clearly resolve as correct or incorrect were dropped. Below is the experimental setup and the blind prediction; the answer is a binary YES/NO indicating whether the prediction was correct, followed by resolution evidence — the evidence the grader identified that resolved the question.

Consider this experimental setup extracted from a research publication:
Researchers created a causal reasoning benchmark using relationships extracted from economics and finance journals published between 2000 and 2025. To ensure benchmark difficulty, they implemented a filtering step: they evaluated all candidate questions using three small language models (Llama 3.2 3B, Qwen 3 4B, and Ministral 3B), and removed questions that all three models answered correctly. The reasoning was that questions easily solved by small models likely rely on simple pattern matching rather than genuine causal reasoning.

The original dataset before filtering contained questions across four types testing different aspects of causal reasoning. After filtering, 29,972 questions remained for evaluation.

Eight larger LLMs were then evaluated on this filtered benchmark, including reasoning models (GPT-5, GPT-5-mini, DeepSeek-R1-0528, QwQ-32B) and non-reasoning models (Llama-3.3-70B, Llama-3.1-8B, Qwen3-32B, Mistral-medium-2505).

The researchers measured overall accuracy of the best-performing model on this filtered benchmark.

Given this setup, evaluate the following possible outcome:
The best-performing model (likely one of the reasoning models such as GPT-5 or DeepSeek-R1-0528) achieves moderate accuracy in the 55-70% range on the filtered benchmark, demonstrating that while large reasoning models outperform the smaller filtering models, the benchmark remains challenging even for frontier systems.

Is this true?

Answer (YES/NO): NO